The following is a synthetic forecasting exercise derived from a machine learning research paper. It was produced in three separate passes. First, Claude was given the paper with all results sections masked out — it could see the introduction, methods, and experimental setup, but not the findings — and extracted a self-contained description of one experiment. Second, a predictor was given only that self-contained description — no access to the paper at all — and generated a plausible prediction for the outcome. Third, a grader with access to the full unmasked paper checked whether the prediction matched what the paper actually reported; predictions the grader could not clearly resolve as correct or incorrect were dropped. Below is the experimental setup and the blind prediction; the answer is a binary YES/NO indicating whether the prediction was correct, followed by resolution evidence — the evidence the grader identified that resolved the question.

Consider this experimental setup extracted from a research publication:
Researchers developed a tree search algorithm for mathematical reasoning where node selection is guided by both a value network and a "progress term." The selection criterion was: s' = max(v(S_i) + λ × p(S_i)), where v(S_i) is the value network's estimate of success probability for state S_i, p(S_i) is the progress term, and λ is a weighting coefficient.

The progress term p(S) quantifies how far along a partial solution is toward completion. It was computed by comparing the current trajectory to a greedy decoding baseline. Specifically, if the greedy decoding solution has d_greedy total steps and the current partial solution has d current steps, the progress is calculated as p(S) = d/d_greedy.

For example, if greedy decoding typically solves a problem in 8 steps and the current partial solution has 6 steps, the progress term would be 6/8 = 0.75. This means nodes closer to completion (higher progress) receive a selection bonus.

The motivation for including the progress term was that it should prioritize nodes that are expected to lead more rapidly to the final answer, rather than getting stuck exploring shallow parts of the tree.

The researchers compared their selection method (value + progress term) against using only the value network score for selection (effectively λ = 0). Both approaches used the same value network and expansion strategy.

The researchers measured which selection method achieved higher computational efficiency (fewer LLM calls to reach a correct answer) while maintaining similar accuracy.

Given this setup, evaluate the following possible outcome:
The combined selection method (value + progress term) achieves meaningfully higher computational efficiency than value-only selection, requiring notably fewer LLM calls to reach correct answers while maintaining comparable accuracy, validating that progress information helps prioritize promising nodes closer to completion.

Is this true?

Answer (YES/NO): NO